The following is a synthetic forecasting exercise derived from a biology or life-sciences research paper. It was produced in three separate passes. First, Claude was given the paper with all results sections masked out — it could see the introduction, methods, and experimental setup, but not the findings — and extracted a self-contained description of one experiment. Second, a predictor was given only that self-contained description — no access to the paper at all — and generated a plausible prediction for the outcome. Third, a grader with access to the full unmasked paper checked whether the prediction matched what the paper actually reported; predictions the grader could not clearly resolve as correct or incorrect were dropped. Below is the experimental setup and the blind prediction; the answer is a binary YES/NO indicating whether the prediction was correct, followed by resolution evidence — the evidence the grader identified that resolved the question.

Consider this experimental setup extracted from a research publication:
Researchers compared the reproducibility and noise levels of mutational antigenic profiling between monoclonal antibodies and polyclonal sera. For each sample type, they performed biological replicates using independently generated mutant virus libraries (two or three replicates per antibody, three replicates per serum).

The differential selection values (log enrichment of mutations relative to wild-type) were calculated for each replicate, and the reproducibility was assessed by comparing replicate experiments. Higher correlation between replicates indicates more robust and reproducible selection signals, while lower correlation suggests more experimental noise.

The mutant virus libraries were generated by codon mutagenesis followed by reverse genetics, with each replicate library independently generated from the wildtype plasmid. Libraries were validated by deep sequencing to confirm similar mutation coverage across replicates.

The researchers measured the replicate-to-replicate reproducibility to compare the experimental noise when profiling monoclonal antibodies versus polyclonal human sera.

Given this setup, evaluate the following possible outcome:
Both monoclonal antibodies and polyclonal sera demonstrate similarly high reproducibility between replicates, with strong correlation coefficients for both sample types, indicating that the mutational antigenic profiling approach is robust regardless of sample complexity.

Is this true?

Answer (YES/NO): NO